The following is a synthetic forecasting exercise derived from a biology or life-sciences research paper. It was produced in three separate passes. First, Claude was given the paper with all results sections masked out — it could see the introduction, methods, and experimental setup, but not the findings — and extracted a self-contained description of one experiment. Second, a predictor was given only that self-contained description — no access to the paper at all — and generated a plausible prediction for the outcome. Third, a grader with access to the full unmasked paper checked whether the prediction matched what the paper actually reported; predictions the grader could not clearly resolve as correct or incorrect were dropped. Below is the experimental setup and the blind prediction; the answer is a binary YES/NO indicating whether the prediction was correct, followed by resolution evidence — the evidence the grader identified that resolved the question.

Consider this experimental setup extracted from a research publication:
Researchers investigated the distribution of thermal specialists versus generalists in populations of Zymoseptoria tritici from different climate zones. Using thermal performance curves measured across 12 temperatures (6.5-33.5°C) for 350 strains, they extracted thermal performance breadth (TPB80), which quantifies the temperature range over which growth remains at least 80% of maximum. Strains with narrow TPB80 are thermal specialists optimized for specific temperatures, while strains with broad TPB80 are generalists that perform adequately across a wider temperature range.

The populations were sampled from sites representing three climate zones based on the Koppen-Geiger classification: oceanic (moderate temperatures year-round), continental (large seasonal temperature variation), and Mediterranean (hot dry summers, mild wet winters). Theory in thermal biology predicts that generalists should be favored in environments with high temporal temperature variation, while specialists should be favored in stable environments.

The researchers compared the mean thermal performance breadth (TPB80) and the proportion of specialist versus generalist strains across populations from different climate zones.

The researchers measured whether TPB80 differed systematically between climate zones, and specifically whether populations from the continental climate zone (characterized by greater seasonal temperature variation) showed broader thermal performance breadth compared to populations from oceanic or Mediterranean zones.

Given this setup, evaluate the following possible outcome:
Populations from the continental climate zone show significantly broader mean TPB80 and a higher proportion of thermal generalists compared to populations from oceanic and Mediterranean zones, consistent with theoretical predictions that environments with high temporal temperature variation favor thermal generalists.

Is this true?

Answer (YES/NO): NO